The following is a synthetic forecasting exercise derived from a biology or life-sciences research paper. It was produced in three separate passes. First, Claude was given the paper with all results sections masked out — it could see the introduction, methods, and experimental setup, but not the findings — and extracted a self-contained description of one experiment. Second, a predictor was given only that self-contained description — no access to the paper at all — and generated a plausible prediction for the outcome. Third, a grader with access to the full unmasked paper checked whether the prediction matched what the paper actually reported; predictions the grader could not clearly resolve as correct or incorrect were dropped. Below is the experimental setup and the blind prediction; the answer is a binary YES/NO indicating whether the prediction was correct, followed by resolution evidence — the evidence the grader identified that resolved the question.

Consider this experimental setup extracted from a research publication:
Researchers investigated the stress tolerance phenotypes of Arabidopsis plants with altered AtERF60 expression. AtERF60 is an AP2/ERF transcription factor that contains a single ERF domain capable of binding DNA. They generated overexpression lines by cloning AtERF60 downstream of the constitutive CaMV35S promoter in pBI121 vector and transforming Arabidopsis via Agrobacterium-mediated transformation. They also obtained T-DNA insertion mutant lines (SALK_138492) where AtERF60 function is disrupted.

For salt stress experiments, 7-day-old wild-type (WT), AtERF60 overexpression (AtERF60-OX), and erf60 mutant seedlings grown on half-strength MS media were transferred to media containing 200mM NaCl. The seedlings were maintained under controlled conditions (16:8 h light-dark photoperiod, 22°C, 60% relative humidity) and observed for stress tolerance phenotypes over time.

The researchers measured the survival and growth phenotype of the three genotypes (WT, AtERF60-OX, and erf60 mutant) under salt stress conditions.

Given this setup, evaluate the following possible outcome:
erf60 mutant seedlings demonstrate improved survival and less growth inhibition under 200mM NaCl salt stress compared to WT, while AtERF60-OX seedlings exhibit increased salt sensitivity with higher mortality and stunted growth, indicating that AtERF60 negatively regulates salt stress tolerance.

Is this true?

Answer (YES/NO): NO